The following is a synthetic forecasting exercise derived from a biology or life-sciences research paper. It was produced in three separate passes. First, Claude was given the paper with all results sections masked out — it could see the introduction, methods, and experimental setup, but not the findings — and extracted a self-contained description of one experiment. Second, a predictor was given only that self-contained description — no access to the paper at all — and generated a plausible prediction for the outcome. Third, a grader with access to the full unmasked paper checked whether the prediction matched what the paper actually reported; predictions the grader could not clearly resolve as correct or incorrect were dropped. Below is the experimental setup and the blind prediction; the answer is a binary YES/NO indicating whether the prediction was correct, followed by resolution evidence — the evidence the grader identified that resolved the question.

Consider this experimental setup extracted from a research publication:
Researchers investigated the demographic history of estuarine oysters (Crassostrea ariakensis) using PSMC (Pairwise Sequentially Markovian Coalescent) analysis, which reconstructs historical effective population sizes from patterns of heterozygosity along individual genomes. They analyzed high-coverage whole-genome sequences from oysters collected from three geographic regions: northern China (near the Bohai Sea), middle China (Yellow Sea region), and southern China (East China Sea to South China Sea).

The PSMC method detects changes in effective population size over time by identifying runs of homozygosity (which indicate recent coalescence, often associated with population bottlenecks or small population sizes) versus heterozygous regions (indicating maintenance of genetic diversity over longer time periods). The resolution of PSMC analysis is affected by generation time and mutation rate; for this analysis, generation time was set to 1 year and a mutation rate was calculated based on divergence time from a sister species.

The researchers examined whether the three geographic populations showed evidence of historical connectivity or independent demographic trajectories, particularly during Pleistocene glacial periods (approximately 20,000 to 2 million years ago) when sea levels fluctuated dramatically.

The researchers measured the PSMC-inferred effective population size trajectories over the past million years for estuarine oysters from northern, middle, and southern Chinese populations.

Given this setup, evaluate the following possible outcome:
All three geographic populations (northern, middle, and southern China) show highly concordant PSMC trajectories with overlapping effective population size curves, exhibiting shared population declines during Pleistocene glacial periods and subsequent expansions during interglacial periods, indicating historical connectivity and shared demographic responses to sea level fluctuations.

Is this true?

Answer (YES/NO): NO